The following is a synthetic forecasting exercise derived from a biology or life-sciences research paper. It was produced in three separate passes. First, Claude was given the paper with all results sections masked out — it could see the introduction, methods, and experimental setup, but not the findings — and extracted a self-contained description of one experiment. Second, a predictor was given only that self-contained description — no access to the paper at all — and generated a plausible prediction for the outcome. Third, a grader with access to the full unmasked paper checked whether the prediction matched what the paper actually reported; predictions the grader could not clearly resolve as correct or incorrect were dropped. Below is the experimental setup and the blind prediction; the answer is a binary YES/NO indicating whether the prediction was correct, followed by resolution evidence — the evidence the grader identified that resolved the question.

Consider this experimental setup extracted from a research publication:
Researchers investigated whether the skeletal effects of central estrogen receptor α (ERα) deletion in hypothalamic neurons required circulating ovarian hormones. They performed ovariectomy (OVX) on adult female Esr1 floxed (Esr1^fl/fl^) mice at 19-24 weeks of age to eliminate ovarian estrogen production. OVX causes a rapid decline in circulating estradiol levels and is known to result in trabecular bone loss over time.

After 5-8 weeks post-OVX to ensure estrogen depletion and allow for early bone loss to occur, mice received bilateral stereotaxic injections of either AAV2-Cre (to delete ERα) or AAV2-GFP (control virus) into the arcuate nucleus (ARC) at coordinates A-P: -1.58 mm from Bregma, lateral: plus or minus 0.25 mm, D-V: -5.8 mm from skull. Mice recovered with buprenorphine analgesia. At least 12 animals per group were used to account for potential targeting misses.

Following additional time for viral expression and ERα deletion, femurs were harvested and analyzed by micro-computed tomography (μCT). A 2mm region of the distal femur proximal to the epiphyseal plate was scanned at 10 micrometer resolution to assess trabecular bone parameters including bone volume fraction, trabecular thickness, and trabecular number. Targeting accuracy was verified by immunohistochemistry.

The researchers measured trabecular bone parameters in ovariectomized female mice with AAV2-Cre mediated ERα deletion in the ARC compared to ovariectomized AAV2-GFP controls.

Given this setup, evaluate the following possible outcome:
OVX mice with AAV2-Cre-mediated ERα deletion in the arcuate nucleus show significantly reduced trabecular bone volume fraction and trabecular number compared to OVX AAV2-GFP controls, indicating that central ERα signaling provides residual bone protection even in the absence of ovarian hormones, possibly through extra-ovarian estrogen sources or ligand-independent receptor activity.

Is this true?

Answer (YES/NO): NO